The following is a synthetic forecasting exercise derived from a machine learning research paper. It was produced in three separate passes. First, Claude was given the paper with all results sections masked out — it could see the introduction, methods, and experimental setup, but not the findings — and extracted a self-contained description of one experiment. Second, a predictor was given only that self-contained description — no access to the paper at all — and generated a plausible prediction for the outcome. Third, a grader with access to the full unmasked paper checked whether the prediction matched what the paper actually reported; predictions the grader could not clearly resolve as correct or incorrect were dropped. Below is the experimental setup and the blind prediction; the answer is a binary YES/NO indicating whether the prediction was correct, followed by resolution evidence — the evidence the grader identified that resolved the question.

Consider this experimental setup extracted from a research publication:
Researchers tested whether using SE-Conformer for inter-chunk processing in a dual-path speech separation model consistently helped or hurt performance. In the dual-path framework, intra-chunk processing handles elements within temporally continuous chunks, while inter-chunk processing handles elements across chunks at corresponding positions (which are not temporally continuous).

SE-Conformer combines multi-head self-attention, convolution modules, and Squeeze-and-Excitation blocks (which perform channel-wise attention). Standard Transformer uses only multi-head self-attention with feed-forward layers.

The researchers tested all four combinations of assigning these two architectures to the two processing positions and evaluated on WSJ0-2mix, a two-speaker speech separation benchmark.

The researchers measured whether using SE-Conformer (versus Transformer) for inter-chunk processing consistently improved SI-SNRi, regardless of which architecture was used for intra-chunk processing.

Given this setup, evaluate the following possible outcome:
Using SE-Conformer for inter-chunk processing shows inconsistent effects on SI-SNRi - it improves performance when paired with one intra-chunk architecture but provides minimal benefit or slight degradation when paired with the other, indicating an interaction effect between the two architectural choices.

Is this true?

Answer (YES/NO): NO